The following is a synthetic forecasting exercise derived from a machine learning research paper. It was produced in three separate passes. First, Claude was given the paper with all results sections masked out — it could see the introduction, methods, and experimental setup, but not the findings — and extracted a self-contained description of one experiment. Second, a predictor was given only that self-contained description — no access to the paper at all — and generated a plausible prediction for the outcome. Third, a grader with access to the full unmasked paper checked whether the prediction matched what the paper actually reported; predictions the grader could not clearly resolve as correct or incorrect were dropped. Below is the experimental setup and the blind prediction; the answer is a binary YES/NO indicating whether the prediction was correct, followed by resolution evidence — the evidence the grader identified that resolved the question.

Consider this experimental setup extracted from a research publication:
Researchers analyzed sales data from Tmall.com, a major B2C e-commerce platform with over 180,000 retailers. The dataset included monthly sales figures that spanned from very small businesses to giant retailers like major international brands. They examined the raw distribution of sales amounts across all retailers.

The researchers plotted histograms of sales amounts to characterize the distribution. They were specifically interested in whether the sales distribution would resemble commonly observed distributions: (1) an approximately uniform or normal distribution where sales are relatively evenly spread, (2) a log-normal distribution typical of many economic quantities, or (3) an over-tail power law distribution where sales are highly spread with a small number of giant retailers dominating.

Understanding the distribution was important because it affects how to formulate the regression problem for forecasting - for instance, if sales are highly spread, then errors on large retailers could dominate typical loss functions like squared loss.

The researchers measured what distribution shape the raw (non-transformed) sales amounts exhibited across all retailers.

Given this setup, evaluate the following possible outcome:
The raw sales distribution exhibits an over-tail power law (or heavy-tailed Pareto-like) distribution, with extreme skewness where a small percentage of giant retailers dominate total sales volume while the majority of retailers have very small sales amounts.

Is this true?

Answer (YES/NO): YES